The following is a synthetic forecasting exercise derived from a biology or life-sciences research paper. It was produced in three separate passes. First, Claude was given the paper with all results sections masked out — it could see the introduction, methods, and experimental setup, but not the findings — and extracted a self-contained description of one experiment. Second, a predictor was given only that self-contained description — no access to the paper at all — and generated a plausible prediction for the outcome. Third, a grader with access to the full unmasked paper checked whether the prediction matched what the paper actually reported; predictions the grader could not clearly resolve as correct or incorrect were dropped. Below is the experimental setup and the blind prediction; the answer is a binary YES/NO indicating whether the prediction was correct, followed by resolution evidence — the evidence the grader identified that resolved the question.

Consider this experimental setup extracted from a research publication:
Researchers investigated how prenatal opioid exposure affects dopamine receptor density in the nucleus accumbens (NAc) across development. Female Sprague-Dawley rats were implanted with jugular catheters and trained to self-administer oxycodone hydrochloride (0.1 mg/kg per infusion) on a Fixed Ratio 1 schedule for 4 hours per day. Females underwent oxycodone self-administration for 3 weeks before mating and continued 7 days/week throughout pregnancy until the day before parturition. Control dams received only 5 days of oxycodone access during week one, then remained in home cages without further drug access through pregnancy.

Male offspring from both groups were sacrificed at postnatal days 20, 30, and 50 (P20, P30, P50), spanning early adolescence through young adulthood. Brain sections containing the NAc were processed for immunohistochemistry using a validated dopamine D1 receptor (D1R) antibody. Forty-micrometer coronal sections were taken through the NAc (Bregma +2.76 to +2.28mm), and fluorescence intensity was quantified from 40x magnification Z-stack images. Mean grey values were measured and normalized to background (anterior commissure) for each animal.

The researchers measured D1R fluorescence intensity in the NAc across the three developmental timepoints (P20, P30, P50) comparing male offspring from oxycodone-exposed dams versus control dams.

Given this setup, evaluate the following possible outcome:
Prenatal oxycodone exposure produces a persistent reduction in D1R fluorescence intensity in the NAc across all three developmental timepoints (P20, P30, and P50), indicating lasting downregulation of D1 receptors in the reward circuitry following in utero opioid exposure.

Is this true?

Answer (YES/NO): NO